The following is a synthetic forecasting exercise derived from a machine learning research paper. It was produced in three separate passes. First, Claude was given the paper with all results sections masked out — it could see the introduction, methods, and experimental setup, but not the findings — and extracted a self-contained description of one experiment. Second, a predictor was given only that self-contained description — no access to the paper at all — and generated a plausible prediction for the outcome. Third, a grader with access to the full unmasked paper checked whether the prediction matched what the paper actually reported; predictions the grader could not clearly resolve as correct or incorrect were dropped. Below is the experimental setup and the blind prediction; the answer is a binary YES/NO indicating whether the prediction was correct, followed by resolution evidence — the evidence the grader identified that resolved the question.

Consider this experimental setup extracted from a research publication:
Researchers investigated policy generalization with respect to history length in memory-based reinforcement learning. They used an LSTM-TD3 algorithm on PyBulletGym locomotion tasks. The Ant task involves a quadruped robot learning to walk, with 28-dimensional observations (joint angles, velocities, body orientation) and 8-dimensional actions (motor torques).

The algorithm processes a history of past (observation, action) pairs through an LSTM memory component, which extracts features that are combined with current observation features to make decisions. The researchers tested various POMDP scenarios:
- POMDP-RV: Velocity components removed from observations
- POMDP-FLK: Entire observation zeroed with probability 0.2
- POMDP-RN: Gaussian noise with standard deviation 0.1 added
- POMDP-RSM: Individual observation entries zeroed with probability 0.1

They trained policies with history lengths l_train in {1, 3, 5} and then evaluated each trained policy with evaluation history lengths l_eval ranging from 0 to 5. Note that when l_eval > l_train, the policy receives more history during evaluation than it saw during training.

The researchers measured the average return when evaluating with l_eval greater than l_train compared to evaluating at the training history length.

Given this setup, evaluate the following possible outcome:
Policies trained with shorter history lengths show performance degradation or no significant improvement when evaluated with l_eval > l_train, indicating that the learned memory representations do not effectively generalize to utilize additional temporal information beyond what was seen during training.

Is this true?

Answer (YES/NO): YES